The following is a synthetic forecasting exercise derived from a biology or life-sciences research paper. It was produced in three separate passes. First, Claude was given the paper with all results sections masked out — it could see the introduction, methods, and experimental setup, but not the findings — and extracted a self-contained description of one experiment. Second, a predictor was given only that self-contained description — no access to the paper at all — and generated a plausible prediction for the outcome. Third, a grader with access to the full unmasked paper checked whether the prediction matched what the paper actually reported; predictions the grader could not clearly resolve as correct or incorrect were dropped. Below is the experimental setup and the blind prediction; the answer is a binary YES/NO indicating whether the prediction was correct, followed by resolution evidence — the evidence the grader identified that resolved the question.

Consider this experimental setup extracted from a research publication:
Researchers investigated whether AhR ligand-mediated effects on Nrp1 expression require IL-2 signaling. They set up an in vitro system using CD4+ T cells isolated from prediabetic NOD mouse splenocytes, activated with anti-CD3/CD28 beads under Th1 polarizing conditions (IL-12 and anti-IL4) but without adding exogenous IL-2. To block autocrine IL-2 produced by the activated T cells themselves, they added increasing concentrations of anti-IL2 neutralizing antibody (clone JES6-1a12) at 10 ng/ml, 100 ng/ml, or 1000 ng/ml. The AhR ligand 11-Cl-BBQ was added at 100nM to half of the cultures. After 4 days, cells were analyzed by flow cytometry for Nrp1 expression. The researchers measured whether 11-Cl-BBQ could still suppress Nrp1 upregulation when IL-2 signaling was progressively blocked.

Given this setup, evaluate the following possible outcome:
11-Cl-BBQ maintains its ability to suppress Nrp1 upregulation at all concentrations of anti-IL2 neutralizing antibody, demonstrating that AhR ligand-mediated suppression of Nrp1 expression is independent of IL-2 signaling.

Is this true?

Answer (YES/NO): NO